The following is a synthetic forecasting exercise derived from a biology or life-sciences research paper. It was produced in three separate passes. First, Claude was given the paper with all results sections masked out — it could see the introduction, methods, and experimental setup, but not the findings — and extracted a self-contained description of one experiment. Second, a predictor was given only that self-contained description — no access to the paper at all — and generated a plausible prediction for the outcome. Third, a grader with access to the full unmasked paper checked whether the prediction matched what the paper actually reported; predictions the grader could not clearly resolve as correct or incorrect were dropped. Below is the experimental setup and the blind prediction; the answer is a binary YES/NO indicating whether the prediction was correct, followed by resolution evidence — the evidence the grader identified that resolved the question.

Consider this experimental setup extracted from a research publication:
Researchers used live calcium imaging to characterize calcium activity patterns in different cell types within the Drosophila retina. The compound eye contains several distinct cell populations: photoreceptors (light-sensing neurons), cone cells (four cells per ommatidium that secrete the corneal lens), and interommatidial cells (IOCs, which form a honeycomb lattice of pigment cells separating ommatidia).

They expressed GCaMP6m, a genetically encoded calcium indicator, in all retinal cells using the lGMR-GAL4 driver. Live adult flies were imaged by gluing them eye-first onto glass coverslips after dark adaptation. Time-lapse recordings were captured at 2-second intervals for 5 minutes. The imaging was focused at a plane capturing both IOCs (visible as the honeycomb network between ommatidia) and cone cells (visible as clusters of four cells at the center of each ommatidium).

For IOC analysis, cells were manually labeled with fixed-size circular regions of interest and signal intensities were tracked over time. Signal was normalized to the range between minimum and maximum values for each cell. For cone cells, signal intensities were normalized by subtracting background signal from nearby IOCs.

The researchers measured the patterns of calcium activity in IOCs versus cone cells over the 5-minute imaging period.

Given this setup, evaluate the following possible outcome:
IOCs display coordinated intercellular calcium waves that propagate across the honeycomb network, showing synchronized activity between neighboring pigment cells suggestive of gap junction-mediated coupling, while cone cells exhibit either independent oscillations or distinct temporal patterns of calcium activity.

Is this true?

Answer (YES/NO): YES